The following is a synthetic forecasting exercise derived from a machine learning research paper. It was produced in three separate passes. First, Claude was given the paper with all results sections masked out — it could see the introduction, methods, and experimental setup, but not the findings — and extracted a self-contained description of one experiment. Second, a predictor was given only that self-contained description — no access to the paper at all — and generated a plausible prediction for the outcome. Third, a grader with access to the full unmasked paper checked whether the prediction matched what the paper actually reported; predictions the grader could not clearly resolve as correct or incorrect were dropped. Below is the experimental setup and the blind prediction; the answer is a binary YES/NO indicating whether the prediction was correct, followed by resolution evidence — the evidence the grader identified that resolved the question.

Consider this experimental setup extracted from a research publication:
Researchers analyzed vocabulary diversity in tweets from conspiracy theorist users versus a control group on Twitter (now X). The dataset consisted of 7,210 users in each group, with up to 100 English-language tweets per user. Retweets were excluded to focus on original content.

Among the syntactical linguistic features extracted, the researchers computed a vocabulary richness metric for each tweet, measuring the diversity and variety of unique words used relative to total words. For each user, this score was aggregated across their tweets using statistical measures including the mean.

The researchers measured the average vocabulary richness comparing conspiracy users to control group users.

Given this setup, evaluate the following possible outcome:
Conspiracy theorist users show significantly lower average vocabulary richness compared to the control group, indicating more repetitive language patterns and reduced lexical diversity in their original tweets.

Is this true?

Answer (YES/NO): NO